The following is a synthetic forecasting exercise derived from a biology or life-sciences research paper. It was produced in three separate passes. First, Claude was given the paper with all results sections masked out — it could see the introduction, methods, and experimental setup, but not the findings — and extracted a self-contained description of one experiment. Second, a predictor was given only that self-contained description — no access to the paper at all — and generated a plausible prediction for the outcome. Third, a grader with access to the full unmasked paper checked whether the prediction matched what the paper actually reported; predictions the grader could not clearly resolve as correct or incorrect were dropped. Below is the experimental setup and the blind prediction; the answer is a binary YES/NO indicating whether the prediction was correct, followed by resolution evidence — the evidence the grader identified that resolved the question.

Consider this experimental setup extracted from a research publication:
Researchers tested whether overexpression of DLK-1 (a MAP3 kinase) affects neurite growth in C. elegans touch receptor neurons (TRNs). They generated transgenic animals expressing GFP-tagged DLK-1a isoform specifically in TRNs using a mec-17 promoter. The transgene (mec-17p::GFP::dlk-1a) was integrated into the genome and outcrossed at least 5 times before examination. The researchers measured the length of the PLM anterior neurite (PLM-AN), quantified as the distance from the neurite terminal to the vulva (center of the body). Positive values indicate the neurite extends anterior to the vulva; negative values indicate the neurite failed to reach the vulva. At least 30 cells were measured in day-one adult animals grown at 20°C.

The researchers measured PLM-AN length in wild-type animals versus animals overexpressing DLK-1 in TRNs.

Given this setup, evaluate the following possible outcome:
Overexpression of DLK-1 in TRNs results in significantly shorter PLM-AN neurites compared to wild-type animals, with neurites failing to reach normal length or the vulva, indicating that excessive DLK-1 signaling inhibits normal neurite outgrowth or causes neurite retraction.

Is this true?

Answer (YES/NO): YES